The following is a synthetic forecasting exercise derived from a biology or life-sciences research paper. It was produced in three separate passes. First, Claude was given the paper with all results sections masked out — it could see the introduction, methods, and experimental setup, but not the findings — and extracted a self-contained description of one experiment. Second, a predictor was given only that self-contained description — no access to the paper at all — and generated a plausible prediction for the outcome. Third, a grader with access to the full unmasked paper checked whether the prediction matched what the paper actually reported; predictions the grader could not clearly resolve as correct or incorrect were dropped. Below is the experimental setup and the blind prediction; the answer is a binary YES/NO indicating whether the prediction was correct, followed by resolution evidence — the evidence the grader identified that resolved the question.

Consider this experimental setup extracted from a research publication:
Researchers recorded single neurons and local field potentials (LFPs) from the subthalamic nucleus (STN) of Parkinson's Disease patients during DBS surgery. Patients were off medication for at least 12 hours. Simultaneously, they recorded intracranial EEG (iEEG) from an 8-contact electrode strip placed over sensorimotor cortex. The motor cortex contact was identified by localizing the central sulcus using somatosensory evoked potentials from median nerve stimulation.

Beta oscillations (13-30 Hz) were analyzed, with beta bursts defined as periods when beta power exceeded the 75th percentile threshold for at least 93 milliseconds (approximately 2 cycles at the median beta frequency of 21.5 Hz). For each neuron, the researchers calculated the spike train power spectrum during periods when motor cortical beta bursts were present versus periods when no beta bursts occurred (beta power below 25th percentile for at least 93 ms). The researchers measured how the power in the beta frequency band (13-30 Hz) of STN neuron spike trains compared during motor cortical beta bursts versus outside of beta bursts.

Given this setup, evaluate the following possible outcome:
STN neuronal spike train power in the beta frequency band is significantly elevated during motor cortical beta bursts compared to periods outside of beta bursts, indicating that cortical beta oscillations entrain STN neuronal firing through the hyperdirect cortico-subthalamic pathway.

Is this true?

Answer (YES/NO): NO